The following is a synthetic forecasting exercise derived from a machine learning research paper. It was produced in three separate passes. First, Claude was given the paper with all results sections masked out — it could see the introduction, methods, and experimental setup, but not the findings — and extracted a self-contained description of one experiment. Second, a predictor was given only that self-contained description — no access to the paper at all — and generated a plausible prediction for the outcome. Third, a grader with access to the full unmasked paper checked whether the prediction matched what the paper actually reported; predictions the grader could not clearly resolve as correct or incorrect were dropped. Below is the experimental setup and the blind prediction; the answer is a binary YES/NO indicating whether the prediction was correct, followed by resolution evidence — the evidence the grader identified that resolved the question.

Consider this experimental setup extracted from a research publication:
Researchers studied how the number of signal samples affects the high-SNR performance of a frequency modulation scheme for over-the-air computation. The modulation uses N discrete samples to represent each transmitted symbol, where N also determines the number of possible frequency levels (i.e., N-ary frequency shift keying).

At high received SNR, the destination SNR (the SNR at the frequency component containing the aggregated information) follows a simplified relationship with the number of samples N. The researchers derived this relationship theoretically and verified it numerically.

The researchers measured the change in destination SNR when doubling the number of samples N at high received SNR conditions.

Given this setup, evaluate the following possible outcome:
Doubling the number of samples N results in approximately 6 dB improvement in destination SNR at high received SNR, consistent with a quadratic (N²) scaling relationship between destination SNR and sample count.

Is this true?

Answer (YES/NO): NO